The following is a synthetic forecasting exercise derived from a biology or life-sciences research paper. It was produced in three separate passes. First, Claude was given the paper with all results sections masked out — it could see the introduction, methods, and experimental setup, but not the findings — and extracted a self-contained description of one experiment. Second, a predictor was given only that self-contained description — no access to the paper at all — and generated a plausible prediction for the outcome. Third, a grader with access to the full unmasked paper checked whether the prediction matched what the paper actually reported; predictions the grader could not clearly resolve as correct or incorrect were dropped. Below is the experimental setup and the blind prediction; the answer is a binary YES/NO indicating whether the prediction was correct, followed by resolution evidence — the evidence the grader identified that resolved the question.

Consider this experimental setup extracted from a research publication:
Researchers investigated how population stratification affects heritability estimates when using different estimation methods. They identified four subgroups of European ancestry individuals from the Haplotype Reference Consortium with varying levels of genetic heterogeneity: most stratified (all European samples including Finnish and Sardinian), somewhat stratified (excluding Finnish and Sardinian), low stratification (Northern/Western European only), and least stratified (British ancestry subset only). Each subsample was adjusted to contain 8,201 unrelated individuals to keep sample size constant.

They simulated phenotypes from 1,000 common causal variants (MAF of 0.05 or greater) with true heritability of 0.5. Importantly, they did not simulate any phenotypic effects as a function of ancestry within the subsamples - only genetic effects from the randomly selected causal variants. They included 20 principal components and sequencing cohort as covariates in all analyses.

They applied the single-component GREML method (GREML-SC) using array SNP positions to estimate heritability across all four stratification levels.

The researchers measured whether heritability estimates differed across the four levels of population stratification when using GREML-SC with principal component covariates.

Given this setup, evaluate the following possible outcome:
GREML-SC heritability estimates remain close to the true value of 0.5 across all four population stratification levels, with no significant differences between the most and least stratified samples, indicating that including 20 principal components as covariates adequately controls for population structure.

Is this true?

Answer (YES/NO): NO